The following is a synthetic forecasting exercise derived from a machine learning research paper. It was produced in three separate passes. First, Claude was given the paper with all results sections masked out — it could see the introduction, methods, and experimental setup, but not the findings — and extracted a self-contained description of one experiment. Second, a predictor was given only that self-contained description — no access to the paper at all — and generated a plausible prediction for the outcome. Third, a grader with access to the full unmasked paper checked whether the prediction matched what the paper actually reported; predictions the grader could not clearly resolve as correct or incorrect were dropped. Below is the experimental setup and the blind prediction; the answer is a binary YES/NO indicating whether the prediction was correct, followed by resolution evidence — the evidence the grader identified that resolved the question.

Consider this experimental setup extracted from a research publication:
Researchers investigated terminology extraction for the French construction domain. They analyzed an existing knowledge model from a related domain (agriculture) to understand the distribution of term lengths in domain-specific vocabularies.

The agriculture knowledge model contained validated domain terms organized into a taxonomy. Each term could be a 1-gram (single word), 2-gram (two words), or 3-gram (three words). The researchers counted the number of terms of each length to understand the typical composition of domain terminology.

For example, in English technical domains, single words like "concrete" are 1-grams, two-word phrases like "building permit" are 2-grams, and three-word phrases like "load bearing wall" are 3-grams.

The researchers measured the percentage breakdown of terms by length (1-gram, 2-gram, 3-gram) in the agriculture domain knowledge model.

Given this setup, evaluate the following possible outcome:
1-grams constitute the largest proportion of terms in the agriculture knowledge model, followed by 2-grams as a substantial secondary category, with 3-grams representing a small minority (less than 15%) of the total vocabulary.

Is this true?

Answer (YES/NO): YES